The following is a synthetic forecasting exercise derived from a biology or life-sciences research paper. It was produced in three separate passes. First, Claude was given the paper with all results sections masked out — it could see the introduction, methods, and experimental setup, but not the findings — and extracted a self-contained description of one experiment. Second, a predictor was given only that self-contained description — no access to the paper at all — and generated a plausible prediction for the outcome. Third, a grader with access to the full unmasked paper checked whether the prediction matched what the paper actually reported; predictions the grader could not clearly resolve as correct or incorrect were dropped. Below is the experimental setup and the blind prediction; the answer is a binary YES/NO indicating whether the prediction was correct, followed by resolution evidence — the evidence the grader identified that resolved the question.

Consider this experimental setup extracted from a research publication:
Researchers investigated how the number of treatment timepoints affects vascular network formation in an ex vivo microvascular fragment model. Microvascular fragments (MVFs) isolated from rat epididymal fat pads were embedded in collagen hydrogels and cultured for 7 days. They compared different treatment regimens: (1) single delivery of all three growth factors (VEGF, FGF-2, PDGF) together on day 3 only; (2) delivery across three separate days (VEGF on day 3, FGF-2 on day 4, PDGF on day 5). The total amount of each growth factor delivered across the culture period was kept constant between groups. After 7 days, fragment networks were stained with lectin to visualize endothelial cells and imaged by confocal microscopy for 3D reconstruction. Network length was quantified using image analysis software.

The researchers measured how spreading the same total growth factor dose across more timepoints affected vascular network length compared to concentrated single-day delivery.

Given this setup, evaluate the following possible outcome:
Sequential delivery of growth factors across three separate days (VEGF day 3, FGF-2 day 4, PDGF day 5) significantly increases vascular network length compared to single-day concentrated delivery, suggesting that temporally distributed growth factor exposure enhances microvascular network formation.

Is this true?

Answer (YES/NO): YES